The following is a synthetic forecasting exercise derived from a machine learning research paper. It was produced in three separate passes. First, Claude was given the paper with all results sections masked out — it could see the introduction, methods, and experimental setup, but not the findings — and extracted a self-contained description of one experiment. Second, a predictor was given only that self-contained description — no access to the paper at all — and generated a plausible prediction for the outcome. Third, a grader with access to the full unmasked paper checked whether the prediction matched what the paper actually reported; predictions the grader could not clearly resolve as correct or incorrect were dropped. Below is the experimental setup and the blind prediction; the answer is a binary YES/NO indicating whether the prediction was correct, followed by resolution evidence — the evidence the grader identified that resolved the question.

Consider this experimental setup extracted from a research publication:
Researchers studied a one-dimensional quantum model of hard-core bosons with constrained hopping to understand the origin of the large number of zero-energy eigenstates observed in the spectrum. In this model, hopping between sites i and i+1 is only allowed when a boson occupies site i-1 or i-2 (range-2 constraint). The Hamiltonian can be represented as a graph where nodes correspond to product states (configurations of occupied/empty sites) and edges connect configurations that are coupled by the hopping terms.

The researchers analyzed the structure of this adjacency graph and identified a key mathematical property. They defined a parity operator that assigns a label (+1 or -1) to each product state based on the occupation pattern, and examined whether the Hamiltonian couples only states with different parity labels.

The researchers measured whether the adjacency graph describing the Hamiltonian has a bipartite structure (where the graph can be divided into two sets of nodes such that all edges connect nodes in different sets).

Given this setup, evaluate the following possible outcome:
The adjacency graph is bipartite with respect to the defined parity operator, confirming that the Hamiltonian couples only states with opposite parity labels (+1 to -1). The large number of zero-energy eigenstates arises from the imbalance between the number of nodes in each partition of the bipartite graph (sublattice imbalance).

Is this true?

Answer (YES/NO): YES